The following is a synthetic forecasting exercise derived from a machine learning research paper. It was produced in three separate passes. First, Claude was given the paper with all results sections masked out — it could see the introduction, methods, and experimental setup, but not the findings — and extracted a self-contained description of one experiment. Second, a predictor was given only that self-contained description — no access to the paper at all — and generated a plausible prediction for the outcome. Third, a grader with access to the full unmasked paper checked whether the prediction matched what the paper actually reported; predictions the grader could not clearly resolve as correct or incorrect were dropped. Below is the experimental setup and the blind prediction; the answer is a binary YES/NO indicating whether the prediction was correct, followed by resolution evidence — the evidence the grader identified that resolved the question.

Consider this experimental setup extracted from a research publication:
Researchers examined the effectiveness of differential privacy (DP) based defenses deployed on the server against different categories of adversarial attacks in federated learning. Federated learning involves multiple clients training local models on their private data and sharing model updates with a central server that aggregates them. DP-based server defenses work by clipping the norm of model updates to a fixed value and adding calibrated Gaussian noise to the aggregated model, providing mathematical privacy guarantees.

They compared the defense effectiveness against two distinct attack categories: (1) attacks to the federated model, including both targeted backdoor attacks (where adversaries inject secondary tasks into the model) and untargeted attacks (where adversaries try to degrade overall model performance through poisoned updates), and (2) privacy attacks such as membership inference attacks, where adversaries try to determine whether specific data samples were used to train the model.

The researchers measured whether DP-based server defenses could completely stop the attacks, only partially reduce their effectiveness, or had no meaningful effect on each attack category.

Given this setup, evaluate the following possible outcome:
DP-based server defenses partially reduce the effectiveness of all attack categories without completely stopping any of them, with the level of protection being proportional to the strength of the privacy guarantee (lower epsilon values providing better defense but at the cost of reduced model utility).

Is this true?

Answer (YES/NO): NO